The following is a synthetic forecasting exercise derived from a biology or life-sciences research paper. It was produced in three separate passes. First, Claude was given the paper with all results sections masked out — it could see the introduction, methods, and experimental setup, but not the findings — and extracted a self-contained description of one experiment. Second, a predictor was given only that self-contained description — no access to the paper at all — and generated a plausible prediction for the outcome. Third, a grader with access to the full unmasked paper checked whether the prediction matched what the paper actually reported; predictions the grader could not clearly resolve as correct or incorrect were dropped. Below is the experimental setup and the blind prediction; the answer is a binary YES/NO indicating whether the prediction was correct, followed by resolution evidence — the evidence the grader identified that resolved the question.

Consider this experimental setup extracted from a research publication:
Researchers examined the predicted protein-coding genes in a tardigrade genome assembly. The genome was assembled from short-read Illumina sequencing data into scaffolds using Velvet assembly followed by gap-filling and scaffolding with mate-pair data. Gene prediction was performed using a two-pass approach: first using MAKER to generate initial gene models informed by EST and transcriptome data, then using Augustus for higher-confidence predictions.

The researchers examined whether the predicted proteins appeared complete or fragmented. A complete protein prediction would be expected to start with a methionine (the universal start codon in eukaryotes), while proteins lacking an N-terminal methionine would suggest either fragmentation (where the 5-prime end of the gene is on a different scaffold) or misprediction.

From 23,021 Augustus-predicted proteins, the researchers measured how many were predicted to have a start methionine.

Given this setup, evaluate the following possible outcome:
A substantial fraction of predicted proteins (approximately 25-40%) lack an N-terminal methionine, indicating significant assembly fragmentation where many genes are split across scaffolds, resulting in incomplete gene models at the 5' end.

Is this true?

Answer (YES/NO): NO